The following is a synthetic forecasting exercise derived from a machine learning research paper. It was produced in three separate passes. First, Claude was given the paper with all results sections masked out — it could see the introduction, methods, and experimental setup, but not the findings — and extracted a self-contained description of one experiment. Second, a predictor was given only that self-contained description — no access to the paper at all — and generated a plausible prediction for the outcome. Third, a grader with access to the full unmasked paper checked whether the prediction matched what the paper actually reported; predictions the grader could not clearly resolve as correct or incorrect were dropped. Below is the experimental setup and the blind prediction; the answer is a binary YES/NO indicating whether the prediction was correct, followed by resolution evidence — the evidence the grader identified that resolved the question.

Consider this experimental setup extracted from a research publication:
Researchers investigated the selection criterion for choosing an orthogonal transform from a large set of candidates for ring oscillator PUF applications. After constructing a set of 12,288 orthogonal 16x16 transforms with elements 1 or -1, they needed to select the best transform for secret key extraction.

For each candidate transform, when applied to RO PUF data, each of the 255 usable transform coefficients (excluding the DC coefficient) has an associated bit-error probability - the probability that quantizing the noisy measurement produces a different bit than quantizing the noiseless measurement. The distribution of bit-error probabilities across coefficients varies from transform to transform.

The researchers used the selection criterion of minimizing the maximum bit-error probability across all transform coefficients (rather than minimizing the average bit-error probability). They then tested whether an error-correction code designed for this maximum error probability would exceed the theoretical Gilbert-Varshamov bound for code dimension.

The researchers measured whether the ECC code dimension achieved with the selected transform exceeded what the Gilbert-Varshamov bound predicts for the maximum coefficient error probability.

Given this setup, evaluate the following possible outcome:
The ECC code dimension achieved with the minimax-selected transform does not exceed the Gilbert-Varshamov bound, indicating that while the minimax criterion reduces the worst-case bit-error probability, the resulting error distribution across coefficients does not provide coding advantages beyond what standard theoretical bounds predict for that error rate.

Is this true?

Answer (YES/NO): NO